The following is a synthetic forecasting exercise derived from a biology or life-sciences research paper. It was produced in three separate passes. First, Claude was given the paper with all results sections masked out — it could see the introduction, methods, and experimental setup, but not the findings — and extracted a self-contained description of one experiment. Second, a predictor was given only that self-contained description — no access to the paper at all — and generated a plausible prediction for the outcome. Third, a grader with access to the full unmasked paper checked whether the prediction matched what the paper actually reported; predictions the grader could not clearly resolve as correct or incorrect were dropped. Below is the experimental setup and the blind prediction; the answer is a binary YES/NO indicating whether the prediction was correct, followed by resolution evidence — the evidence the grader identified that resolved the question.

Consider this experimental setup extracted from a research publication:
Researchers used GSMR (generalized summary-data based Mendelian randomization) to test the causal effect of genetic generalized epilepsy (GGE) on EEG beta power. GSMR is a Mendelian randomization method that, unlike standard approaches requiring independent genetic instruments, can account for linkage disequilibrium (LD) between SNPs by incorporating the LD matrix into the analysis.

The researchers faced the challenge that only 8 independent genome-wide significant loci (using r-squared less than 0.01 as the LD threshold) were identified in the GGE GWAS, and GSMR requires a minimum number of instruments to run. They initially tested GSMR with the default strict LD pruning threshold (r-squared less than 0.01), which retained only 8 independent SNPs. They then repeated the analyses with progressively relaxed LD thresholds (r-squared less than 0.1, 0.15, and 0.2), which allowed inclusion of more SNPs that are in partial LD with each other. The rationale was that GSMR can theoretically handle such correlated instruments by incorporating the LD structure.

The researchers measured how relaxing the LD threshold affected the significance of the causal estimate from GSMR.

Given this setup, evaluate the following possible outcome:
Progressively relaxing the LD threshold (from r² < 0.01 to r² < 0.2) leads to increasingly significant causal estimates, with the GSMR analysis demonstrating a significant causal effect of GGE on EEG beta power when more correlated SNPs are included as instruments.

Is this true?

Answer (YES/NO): YES